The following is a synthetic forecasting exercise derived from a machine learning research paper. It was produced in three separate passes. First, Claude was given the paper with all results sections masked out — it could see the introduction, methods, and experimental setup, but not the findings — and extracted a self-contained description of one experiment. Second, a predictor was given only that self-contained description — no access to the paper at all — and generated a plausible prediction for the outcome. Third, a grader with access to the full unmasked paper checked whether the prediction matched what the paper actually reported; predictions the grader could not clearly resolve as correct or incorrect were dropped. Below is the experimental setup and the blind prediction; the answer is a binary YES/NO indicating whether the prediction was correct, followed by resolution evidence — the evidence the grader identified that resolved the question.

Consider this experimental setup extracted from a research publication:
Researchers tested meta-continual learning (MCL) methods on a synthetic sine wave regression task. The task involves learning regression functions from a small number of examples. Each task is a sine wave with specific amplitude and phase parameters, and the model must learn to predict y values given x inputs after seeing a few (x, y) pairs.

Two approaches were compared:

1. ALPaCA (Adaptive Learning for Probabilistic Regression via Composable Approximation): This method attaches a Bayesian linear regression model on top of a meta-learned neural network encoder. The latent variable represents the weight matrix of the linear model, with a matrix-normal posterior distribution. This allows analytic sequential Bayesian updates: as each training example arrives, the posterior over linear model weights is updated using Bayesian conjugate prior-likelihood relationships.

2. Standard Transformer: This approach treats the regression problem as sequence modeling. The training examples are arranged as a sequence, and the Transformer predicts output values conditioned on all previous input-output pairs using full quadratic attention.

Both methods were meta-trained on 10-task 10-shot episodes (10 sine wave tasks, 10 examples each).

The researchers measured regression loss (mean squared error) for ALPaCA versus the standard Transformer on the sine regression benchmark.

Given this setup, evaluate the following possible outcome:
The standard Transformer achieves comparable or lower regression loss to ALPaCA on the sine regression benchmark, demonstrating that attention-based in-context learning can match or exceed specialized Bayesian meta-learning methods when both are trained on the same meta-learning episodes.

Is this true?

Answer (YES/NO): YES